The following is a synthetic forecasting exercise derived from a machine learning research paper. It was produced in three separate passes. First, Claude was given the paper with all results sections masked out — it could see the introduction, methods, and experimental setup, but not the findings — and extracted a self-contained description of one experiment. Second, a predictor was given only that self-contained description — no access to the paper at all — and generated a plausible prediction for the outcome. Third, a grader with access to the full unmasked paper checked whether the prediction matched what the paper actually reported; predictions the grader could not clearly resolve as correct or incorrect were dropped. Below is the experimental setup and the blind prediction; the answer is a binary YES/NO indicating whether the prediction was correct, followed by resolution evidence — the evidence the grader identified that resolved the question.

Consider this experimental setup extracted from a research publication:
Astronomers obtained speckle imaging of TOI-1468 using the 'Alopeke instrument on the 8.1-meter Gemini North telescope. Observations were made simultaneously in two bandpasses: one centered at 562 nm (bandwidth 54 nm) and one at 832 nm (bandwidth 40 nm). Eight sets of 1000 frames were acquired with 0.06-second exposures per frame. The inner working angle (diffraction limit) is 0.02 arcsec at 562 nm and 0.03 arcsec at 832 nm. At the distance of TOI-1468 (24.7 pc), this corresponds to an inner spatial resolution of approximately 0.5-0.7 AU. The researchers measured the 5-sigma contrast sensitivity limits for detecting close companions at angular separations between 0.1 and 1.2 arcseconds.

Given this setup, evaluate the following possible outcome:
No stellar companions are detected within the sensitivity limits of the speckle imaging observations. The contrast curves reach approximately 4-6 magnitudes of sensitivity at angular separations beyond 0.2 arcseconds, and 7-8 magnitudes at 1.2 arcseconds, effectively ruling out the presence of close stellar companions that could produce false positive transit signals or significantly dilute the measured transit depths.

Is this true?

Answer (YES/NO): NO